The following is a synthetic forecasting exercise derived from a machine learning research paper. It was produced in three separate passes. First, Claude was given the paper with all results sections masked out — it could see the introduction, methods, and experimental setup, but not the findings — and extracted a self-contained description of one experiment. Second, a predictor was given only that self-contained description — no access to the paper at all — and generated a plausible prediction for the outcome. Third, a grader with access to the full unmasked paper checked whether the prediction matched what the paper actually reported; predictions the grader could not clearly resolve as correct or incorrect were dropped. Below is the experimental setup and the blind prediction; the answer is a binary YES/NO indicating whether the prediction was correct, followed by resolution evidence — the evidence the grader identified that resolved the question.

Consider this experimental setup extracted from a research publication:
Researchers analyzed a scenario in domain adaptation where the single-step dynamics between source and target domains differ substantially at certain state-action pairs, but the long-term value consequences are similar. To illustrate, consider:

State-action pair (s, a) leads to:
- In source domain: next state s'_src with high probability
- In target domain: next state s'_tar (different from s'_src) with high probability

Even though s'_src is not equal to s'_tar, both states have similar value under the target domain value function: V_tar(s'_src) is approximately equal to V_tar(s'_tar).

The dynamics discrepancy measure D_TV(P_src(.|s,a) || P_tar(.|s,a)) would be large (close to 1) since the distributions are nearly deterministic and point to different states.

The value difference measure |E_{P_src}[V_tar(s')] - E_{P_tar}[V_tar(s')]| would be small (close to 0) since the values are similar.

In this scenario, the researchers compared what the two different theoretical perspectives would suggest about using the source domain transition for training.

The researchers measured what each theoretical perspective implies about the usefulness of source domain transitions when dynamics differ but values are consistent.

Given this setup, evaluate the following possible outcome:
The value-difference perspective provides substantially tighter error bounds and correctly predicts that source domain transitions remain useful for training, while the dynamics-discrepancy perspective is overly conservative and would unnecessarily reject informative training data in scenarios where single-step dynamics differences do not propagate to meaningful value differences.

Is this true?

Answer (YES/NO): YES